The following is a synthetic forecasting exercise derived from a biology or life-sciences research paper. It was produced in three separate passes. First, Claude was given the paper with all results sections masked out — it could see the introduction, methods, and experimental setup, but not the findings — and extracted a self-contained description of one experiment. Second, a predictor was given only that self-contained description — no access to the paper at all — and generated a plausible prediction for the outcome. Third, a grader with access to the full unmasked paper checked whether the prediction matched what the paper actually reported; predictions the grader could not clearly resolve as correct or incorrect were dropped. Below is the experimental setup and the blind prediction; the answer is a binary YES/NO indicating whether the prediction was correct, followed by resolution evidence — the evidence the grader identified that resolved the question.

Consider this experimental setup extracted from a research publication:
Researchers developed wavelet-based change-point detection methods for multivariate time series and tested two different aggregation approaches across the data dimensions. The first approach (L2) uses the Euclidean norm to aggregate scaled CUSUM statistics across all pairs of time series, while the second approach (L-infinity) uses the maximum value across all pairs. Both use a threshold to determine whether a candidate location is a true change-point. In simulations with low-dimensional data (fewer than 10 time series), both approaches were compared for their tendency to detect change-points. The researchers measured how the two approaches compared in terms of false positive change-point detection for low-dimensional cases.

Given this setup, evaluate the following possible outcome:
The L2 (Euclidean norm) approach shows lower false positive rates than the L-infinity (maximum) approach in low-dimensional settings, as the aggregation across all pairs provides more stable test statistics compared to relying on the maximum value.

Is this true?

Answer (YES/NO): NO